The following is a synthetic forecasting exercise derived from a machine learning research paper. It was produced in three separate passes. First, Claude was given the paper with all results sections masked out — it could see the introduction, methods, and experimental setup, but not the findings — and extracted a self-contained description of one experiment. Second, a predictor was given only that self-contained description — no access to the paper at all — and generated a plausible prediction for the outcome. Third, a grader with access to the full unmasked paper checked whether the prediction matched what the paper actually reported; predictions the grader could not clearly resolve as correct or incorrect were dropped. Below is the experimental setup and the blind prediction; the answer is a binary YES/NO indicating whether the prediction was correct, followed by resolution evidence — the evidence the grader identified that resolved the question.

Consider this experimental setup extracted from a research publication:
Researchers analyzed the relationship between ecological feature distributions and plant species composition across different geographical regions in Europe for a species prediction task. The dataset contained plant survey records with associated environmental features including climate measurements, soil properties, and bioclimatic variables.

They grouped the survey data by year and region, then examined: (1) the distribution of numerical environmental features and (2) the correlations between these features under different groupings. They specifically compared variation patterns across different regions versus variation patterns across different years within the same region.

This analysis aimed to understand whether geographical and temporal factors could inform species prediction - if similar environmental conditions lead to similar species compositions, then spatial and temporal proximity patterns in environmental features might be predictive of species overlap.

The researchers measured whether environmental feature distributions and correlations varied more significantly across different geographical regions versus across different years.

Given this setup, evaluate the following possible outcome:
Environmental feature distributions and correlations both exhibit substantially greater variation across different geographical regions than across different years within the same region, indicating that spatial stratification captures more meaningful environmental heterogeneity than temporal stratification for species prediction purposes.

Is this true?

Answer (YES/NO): YES